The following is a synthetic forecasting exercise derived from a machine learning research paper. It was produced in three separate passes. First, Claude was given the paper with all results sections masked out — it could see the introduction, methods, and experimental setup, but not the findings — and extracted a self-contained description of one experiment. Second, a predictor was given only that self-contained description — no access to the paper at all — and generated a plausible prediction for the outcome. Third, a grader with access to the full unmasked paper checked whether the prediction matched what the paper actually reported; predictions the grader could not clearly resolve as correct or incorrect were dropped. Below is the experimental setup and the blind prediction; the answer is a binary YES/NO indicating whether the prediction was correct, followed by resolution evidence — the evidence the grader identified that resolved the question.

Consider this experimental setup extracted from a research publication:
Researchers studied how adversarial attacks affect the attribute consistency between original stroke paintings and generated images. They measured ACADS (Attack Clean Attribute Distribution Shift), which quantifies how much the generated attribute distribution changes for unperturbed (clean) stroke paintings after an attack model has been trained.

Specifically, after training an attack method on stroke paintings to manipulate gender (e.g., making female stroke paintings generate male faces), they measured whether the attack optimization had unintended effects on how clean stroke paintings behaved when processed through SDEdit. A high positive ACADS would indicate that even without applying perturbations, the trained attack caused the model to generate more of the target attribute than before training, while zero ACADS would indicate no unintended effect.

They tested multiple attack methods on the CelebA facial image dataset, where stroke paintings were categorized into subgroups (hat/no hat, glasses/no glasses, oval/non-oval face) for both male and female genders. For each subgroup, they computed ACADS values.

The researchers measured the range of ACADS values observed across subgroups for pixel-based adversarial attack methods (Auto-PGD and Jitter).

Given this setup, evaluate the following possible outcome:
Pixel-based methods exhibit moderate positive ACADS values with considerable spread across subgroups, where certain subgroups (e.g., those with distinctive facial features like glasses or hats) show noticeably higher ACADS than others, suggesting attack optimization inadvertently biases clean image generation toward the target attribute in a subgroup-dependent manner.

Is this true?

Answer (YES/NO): NO